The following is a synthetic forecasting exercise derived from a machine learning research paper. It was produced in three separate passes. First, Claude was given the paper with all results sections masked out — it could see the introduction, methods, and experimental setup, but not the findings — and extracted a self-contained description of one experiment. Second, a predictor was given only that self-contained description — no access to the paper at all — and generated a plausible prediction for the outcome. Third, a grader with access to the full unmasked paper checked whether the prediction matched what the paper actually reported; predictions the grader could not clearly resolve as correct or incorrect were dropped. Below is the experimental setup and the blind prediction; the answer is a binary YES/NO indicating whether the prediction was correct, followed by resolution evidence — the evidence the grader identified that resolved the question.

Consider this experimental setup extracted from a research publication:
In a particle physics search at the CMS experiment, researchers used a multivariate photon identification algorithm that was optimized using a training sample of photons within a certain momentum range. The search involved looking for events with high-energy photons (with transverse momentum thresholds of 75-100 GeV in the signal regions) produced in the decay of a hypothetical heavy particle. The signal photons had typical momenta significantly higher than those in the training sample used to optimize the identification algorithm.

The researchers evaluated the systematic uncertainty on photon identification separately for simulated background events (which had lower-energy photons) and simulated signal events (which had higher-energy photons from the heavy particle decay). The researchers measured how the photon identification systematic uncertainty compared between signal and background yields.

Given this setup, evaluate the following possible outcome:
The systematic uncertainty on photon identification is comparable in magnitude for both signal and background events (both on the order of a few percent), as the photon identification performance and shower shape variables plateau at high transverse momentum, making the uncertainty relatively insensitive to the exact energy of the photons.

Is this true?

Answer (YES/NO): NO